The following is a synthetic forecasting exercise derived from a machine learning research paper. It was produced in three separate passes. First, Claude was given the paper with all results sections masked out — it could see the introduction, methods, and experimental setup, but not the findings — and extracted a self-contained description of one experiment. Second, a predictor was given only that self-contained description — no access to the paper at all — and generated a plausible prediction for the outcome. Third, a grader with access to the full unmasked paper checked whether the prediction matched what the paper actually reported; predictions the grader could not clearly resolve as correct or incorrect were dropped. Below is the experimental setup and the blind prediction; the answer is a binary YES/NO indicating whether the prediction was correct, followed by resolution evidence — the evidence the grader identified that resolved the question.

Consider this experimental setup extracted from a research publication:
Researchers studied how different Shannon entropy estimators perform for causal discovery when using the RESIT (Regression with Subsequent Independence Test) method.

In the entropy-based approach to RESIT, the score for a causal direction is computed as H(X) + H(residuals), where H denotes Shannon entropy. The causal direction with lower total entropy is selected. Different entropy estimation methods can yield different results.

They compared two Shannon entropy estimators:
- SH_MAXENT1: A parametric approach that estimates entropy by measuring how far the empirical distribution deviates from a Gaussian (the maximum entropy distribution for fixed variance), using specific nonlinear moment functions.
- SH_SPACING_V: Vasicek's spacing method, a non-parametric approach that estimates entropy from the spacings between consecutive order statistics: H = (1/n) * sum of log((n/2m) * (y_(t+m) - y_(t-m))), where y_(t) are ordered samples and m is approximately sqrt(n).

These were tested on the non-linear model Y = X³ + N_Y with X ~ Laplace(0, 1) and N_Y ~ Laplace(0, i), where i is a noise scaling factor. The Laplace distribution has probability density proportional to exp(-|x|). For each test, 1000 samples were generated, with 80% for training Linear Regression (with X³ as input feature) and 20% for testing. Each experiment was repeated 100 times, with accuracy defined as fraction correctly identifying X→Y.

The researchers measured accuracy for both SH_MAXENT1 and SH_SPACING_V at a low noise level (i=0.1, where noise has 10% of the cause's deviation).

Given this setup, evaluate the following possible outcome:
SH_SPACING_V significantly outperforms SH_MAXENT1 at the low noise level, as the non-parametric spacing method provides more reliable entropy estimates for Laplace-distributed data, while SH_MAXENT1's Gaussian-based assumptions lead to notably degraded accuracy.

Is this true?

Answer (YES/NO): YES